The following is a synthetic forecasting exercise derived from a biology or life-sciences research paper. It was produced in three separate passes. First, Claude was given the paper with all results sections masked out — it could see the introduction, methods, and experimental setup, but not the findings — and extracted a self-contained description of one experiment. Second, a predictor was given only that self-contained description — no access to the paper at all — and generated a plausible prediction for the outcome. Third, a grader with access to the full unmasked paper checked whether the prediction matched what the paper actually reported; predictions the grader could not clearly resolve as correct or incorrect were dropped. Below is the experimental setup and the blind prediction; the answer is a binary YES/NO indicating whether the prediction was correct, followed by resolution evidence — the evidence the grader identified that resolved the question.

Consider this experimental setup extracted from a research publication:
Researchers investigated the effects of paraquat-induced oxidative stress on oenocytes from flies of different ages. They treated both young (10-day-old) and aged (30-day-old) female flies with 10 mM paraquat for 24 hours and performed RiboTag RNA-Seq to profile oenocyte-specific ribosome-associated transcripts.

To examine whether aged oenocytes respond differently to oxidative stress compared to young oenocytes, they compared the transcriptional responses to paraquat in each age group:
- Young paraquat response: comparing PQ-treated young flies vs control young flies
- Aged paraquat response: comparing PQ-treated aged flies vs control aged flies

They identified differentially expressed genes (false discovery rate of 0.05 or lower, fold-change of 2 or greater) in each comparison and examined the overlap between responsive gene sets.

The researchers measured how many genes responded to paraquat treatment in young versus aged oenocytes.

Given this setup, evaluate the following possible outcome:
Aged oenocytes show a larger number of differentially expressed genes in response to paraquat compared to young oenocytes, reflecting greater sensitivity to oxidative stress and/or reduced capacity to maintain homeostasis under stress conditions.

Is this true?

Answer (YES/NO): NO